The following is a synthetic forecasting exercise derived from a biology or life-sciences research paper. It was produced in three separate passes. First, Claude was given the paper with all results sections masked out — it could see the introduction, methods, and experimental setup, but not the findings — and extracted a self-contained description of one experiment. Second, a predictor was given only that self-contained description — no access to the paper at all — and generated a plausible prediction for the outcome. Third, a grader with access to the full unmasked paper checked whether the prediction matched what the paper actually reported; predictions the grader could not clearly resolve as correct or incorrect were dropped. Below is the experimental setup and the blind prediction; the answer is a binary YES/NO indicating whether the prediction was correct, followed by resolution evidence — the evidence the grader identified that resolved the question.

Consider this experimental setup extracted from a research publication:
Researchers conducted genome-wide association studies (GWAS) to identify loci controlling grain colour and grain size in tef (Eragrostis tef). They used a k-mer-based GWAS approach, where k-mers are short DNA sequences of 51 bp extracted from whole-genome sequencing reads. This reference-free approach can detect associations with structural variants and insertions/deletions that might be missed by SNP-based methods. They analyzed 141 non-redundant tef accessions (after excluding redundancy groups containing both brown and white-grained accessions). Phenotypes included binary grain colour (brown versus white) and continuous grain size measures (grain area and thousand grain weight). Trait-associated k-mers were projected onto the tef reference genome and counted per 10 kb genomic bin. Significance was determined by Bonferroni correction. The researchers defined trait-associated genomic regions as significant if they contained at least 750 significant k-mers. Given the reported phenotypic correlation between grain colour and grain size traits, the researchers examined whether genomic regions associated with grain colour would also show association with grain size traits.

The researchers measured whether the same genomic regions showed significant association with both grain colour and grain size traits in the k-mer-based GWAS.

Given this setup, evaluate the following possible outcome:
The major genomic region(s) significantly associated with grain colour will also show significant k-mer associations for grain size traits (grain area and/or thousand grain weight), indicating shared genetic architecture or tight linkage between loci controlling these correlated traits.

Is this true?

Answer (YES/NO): YES